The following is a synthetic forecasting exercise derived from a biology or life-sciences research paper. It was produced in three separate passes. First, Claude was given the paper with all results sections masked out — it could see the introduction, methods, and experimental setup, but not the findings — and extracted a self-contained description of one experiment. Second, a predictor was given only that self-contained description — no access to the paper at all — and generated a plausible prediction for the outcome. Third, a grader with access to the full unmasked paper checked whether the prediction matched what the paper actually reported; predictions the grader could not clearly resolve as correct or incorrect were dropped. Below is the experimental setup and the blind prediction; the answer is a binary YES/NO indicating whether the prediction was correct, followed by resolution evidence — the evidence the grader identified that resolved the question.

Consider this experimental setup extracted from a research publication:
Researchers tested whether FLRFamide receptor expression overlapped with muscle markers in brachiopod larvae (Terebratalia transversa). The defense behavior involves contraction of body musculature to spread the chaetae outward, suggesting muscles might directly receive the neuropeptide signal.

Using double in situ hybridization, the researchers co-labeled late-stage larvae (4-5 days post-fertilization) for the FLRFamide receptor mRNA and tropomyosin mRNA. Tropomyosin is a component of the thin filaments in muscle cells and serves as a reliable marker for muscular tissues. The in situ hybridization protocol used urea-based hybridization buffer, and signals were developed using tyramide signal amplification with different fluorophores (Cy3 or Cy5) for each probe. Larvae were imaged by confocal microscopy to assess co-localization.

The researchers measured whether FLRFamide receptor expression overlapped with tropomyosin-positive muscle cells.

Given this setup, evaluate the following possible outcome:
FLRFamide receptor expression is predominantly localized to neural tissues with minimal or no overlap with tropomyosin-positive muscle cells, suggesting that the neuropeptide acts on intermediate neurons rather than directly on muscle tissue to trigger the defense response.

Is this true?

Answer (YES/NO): NO